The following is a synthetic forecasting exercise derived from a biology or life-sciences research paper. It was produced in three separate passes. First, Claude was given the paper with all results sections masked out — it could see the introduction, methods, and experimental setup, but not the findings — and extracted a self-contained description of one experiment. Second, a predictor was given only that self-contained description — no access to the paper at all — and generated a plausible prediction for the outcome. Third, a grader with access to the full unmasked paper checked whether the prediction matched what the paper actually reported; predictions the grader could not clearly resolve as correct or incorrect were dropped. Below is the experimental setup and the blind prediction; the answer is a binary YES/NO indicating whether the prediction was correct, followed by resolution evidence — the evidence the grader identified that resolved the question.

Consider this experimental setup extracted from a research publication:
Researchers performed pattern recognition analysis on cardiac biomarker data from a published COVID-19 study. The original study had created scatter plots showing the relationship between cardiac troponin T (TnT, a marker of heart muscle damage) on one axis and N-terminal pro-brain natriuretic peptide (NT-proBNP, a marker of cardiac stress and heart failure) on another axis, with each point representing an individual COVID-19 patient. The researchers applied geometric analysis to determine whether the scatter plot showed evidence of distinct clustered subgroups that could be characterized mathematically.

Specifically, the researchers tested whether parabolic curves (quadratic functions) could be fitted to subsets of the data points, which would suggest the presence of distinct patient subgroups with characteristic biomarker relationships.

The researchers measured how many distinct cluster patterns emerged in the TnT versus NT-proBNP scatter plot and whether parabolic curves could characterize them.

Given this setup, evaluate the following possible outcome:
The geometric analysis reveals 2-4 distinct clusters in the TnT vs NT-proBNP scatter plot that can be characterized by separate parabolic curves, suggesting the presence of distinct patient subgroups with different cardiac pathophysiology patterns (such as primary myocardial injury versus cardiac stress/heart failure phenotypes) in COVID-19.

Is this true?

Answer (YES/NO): YES